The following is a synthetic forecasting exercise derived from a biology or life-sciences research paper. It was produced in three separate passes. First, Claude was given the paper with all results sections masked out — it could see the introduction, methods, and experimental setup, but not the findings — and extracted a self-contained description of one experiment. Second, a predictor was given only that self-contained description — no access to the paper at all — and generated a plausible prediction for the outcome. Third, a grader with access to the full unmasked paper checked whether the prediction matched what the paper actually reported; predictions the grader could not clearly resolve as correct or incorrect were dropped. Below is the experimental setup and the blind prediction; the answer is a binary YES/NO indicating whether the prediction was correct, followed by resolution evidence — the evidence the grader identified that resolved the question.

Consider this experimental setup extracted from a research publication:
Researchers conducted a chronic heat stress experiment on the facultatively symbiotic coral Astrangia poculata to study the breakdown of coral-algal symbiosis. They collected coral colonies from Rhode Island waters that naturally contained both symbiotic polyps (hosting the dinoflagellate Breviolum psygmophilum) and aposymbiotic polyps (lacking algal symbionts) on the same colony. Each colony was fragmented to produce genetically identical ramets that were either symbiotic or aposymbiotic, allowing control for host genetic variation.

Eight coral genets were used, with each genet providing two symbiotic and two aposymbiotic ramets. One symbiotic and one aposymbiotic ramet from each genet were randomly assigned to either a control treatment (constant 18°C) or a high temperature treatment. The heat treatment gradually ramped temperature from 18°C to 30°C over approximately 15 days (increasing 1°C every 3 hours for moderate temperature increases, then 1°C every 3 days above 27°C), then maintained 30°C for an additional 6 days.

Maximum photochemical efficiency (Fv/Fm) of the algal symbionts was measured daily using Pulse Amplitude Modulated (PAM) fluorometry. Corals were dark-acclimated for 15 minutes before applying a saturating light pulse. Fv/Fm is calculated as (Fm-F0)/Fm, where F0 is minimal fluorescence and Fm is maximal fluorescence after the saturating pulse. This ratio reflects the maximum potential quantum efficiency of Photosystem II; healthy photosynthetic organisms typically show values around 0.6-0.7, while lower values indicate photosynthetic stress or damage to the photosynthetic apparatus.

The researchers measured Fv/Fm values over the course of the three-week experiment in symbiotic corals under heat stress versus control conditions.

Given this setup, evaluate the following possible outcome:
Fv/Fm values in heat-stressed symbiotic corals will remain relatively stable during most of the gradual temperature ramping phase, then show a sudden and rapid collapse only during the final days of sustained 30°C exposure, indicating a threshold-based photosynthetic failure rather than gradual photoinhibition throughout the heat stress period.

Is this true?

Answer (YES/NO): NO